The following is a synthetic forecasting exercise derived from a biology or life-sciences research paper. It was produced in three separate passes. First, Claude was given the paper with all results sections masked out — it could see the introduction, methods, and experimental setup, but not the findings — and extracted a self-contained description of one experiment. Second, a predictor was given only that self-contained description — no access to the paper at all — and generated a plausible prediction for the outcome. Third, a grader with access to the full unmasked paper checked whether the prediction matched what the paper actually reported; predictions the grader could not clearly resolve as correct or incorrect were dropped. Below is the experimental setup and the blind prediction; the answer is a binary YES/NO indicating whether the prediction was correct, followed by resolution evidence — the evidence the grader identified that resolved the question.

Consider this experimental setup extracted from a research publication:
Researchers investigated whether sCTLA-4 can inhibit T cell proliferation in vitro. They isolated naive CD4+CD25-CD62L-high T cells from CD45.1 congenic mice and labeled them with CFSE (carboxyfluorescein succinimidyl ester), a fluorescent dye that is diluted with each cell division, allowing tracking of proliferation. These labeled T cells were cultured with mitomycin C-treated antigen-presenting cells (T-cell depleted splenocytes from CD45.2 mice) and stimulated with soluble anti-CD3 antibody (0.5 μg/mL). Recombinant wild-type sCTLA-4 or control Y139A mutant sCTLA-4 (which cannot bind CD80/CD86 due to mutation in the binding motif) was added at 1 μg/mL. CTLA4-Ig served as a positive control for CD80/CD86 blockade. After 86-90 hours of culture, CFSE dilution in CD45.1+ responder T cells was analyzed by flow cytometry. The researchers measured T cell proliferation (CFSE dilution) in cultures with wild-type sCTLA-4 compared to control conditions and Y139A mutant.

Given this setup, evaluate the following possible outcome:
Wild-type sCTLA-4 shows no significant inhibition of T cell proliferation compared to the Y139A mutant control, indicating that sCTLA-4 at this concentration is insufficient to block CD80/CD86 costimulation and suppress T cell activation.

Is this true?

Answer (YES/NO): NO